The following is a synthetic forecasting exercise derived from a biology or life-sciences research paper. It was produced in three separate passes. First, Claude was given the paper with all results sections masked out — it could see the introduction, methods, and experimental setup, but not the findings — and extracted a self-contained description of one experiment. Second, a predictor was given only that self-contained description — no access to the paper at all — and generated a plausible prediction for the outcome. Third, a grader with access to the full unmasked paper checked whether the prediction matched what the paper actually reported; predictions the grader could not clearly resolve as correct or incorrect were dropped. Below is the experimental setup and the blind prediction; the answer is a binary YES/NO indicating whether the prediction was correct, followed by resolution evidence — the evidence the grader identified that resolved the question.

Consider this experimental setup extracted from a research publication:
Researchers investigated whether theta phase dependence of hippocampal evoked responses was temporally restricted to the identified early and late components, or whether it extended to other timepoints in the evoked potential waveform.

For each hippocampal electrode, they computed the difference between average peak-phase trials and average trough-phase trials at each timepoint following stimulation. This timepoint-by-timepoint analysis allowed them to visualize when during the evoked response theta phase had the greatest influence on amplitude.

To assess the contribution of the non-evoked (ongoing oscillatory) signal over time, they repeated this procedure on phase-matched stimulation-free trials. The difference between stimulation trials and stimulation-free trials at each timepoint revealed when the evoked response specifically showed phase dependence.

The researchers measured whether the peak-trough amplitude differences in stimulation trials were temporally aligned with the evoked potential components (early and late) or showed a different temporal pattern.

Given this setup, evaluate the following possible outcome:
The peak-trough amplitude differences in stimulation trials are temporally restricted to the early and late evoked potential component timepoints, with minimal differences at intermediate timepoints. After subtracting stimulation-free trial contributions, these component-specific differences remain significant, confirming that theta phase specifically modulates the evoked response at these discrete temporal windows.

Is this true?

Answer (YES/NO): NO